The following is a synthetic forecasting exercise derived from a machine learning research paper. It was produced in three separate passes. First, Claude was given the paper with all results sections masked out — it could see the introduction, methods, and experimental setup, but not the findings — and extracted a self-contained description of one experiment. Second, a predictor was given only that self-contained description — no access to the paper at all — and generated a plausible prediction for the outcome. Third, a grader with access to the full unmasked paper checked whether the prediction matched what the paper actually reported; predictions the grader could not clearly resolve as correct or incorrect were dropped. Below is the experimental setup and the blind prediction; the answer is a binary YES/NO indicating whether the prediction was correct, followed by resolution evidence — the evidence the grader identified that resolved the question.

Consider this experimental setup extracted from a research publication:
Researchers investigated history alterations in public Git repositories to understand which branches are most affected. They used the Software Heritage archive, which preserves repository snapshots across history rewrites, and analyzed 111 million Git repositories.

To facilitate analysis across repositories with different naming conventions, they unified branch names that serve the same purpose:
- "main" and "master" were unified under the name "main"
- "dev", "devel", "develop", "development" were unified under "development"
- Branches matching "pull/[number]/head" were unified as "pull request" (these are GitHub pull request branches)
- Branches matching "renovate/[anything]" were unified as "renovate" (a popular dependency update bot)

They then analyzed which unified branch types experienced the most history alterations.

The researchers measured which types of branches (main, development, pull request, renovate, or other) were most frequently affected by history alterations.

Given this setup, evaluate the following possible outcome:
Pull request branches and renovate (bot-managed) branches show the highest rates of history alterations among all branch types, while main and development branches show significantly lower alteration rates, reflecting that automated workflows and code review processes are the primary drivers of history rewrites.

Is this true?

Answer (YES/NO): NO